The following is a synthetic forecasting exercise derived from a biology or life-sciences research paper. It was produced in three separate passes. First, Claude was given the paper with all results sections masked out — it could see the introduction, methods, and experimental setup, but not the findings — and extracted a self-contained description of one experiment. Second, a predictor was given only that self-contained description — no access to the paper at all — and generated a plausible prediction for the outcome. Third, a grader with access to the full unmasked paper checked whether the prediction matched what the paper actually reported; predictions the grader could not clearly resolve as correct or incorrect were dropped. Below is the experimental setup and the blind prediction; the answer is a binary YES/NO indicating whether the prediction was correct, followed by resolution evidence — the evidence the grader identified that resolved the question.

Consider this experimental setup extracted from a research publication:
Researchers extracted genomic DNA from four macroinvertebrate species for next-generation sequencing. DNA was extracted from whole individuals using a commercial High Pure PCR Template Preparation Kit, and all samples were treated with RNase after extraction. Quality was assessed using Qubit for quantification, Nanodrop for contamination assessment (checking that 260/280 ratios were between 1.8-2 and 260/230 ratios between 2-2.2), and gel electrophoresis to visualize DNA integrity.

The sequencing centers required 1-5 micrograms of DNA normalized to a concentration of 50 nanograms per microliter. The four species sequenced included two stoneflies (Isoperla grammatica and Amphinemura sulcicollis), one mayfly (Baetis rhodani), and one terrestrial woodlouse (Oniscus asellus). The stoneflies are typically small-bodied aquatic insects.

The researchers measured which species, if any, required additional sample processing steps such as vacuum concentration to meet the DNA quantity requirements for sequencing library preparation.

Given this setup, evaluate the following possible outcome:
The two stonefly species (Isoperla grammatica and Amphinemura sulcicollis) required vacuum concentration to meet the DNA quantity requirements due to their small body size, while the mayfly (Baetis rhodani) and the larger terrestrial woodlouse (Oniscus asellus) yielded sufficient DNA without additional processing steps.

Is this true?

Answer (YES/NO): NO